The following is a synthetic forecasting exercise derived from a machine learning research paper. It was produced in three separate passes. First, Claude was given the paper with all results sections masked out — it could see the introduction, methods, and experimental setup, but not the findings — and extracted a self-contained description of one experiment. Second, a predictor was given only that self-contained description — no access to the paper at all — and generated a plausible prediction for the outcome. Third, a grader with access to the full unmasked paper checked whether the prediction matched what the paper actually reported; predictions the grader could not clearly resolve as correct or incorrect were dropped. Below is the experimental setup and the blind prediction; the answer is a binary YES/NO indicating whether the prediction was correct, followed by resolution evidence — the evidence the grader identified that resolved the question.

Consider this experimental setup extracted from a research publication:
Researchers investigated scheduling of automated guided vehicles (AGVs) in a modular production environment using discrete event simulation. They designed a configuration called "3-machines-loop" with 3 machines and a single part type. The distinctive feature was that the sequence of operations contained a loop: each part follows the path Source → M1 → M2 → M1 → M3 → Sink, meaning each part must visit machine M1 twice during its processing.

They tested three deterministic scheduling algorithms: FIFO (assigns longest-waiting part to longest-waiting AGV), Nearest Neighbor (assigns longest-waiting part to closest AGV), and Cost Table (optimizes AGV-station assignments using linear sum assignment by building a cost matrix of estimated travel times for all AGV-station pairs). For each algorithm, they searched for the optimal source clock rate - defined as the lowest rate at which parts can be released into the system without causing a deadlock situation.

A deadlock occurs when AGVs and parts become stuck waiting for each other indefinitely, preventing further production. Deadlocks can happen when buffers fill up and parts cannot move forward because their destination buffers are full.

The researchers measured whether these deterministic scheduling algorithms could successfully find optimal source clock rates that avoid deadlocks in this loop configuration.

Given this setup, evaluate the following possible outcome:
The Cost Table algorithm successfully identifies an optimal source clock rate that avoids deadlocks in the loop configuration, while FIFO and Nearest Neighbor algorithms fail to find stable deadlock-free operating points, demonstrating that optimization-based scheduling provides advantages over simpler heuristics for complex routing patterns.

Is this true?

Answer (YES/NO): NO